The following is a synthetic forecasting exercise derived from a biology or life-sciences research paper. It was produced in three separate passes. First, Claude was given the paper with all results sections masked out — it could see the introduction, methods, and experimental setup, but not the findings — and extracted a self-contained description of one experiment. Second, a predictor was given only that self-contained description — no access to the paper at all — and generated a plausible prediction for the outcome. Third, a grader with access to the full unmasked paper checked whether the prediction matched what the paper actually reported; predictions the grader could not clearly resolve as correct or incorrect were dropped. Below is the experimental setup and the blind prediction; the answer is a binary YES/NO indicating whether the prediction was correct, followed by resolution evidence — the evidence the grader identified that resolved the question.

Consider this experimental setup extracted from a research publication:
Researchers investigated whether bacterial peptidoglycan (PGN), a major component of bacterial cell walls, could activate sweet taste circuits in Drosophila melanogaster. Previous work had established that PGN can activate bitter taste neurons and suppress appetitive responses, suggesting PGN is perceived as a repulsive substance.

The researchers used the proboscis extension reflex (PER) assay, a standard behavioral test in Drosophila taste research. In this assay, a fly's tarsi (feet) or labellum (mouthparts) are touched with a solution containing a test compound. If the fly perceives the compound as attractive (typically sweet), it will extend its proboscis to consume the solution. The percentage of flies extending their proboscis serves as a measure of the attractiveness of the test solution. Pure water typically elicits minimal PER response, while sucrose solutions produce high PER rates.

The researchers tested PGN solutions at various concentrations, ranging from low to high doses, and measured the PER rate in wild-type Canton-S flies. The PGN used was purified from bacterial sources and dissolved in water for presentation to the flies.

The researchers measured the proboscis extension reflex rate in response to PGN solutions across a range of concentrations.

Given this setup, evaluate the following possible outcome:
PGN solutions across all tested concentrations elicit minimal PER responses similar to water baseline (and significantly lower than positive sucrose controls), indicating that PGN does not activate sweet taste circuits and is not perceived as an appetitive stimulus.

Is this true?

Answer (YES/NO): NO